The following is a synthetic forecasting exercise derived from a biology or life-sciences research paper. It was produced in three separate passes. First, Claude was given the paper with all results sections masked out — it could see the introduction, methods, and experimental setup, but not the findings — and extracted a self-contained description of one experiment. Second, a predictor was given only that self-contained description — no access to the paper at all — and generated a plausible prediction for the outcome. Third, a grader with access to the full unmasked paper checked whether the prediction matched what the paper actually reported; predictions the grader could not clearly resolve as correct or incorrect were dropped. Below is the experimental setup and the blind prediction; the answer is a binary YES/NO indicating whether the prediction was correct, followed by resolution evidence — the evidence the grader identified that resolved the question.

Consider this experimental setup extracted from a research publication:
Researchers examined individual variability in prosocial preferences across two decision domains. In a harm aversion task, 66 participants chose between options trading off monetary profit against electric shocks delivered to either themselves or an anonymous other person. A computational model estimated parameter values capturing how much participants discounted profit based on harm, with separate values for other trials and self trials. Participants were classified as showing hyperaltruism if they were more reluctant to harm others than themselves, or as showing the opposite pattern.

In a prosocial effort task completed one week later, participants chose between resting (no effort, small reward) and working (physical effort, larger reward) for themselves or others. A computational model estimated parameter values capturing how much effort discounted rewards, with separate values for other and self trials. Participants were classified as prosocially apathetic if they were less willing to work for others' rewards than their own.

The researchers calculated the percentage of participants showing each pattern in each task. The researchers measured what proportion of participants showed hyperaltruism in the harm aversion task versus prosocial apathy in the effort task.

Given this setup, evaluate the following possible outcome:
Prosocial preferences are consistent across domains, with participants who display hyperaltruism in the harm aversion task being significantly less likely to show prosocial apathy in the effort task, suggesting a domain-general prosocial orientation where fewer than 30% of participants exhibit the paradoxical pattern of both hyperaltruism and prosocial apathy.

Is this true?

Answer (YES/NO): NO